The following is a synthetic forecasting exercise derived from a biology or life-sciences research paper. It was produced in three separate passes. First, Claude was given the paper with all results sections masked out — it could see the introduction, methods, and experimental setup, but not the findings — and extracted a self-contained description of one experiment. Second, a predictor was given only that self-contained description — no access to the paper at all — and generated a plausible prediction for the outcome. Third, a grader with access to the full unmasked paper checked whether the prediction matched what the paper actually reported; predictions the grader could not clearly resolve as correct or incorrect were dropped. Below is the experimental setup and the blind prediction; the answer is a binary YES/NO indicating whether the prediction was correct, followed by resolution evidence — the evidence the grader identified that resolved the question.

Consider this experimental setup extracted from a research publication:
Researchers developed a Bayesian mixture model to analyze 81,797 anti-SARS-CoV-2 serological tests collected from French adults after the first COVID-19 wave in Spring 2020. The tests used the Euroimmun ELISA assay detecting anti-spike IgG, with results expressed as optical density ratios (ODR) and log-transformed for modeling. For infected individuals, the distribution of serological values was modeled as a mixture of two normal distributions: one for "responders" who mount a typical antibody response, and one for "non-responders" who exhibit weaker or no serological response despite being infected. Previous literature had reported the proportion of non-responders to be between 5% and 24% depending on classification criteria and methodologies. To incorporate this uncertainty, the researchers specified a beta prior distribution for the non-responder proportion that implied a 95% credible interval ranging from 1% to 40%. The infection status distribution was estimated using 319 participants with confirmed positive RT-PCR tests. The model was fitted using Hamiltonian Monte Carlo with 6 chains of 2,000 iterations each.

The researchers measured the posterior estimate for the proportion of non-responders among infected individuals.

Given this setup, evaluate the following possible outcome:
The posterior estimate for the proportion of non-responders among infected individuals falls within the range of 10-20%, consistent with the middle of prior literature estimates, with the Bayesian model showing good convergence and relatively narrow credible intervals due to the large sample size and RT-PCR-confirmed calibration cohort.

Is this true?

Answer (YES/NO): YES